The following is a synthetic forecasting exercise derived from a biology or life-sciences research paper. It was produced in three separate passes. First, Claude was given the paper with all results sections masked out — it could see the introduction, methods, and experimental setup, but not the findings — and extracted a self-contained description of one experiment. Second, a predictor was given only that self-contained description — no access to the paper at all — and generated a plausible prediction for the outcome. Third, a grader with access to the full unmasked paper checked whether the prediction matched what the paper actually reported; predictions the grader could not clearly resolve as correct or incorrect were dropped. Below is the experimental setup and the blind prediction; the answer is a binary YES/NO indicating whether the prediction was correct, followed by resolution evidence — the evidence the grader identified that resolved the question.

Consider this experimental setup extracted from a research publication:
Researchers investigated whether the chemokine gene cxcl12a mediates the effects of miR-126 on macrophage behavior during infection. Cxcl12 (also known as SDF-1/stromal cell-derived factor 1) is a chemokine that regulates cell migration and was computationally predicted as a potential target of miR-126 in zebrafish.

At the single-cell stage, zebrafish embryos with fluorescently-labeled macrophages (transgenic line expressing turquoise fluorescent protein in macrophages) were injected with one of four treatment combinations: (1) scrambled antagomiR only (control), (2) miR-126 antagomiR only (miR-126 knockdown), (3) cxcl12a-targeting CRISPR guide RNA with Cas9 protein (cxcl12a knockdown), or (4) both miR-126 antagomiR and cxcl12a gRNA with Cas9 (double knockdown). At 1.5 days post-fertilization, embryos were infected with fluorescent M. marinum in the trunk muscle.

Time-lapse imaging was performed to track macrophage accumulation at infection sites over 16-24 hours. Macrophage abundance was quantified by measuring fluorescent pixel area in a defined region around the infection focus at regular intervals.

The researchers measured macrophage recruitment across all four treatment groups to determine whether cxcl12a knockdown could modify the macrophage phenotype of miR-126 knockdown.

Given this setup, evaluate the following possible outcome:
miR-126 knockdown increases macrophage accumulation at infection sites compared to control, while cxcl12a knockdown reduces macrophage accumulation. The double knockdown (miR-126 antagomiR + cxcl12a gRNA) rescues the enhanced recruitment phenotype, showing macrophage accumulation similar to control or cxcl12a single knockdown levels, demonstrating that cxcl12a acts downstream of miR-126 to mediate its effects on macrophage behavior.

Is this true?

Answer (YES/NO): NO